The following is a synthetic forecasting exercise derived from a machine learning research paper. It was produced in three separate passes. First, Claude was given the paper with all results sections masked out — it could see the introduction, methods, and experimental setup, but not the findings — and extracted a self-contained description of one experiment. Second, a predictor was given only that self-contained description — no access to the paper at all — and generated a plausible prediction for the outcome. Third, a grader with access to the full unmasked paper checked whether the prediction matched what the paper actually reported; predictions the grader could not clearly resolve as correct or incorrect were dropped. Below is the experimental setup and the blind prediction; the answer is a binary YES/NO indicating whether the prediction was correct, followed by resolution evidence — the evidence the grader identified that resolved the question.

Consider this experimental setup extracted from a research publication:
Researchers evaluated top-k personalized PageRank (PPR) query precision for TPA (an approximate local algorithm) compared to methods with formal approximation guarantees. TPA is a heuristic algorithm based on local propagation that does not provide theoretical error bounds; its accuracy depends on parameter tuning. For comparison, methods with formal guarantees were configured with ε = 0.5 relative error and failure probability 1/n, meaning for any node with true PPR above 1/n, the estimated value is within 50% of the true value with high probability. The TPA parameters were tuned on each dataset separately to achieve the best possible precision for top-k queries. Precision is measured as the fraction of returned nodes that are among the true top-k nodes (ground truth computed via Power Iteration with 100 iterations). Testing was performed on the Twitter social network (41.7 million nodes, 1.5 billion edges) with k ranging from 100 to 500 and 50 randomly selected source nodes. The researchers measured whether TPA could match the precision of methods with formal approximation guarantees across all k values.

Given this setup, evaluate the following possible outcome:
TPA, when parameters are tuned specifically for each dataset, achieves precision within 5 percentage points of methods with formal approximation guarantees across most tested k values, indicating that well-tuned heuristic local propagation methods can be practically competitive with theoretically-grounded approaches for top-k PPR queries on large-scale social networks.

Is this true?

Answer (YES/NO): NO